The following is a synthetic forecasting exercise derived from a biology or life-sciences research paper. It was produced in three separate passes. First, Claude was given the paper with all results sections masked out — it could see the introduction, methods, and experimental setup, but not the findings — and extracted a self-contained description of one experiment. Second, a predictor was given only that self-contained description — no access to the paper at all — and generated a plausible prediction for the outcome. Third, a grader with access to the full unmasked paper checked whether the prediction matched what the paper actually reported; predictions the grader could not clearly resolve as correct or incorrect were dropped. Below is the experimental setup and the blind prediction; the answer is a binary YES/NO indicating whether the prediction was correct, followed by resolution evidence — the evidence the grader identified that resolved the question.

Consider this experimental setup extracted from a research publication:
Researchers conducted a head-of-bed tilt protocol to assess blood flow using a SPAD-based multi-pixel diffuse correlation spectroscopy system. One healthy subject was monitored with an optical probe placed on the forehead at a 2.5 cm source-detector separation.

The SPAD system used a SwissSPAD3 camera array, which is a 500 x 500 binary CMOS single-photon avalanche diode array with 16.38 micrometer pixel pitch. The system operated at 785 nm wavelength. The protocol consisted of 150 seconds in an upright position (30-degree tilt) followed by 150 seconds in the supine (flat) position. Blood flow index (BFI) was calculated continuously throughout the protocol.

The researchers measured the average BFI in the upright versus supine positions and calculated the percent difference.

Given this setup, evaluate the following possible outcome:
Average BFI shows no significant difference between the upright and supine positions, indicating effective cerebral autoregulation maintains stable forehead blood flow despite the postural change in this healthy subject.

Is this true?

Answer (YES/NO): NO